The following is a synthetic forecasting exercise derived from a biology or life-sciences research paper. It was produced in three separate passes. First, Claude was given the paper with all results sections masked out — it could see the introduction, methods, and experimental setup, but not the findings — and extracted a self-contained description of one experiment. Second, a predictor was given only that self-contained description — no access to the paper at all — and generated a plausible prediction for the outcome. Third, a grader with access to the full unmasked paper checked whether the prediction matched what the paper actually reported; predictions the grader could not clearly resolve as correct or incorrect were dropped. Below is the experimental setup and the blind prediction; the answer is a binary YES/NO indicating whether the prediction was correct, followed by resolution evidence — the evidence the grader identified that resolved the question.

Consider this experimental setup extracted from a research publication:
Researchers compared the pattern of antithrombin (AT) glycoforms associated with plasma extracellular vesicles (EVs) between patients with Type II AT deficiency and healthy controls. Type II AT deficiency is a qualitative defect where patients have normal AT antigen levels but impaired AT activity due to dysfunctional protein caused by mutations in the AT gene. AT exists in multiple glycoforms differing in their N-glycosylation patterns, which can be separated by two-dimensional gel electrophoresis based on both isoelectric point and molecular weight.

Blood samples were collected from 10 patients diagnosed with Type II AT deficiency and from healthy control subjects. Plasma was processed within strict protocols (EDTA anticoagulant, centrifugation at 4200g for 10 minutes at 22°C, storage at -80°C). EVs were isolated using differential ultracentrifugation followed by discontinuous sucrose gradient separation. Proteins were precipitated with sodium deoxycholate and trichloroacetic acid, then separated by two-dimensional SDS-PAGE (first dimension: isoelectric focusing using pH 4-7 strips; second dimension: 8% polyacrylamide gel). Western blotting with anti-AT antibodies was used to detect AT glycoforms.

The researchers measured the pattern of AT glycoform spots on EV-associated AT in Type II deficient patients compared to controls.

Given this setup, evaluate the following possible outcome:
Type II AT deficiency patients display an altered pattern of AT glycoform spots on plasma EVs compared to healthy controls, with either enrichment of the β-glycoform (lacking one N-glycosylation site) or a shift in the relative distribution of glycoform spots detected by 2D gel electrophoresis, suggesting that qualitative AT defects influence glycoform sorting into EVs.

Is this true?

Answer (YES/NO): YES